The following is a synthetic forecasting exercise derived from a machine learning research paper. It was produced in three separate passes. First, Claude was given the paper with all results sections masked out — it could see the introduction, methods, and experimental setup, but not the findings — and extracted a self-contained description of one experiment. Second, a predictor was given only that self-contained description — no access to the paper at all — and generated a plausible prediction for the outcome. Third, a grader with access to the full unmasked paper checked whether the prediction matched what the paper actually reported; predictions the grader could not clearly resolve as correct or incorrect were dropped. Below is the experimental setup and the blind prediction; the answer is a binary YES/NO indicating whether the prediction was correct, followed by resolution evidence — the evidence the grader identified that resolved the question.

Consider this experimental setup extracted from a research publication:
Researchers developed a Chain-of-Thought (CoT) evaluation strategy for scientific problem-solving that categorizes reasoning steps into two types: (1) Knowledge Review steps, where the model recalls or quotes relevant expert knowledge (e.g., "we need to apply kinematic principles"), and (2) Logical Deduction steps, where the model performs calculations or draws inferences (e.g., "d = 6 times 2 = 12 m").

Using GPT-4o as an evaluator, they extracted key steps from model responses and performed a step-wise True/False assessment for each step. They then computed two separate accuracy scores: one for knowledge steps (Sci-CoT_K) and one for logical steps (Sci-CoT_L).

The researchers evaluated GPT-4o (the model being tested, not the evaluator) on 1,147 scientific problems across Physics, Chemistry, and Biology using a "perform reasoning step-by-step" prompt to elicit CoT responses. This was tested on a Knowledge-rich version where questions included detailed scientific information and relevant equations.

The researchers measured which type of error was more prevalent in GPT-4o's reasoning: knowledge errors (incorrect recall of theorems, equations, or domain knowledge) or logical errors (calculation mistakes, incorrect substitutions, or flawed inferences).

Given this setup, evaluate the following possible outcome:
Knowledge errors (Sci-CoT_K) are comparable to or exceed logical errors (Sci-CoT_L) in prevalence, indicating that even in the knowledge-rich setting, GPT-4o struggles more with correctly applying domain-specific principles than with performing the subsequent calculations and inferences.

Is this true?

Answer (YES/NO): NO